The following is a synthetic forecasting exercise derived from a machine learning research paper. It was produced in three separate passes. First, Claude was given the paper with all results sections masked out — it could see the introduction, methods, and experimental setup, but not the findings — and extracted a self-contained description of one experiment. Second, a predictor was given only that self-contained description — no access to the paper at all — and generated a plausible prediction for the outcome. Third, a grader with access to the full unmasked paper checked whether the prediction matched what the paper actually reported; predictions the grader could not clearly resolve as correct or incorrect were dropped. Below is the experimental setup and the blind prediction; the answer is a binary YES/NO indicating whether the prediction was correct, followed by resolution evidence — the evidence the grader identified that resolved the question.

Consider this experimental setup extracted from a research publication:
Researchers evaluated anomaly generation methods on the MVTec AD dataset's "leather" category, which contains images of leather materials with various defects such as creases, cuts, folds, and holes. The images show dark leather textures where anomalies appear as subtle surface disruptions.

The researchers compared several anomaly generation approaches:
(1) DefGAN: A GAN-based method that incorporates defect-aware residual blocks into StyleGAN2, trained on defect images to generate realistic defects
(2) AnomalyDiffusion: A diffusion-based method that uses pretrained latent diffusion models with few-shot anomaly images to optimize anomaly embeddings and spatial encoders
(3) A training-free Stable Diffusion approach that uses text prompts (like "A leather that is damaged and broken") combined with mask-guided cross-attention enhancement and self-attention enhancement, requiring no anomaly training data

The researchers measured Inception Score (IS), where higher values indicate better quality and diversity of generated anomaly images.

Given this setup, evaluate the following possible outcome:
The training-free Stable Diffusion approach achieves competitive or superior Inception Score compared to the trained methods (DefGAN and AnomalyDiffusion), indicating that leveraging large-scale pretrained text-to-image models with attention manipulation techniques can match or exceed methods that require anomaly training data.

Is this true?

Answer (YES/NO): NO